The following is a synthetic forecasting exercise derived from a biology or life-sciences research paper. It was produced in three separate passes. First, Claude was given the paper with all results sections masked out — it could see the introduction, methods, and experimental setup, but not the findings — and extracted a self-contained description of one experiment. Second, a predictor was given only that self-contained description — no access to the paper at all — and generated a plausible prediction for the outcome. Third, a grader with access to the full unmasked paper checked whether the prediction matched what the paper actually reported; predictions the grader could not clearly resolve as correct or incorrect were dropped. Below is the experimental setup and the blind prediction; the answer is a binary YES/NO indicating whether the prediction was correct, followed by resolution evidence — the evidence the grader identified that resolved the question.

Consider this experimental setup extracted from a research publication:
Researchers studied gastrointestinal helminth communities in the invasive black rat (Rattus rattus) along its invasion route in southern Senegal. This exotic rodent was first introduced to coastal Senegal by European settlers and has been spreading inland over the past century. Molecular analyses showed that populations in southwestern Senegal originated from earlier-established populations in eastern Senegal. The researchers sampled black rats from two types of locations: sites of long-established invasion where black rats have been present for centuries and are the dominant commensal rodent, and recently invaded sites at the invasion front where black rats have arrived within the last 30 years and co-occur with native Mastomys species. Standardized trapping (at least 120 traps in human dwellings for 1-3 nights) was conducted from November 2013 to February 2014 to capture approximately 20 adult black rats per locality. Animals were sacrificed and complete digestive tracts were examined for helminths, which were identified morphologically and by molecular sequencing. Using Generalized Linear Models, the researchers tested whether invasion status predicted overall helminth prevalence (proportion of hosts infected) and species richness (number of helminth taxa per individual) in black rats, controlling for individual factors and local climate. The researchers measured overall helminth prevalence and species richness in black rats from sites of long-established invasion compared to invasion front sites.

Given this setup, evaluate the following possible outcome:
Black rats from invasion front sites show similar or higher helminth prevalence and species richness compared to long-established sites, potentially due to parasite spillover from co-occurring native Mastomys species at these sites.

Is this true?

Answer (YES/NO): NO